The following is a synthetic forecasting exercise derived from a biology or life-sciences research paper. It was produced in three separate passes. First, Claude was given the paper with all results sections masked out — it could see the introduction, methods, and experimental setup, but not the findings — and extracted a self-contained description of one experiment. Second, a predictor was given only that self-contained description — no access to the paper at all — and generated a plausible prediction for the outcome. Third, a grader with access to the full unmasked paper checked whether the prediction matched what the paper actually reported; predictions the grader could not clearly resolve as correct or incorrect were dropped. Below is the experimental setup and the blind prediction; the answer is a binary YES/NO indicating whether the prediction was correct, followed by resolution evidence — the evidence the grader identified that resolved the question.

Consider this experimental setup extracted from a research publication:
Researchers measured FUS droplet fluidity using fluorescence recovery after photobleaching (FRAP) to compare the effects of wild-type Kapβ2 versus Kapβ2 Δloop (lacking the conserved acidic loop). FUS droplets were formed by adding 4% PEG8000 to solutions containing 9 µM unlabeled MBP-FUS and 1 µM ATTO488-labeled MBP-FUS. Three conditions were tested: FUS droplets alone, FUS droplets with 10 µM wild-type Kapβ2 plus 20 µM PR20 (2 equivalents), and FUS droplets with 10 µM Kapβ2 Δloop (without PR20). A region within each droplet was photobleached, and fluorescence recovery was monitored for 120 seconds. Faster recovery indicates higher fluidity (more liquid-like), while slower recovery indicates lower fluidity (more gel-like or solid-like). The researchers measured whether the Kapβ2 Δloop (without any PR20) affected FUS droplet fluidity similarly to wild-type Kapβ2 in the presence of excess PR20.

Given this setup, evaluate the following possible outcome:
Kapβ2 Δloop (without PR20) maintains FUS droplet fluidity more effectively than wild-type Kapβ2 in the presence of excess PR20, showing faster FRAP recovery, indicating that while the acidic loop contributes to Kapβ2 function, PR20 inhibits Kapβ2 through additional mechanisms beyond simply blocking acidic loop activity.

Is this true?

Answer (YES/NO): NO